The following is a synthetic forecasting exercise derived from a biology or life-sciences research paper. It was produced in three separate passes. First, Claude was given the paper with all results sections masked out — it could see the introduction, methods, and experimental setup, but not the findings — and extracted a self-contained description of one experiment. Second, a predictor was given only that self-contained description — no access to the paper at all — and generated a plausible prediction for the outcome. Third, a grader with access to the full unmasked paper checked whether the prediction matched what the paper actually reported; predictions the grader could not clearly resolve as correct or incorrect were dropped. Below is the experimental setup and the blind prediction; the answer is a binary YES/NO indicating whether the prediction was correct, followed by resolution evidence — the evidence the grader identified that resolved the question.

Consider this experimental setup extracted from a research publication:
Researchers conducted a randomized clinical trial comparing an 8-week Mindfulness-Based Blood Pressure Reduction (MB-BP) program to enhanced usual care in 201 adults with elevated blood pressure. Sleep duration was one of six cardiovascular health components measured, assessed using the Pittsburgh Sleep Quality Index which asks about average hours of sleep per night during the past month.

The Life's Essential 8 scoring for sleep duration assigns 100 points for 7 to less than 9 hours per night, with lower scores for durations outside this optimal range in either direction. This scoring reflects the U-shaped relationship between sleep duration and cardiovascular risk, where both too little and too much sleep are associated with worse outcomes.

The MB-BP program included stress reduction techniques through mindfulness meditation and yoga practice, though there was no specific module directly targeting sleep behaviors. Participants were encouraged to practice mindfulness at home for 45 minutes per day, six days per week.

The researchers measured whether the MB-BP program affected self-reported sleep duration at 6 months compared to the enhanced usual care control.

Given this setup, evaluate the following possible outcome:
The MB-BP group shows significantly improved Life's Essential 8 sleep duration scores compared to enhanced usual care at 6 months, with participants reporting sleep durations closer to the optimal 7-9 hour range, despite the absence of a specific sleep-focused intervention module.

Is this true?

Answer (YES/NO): NO